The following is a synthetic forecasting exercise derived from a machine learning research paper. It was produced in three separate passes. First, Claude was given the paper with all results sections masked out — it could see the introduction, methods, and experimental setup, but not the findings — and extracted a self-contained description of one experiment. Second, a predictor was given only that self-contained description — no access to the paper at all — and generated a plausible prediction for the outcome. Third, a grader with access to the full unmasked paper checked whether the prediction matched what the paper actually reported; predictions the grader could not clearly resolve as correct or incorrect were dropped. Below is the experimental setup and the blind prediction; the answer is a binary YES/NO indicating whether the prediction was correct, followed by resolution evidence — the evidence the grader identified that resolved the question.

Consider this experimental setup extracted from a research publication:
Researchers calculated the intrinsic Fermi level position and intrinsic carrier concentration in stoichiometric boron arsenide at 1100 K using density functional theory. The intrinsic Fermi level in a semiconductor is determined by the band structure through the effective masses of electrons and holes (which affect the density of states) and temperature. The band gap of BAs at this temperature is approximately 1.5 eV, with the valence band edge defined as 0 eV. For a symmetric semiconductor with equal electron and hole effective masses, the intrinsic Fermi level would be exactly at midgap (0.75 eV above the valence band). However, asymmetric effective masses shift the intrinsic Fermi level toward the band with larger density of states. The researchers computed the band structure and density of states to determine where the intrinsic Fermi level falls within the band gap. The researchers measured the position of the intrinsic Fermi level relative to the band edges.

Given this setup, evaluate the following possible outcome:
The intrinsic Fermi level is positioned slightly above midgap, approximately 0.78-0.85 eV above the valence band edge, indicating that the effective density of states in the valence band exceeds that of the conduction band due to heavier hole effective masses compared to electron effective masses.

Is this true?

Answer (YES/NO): NO